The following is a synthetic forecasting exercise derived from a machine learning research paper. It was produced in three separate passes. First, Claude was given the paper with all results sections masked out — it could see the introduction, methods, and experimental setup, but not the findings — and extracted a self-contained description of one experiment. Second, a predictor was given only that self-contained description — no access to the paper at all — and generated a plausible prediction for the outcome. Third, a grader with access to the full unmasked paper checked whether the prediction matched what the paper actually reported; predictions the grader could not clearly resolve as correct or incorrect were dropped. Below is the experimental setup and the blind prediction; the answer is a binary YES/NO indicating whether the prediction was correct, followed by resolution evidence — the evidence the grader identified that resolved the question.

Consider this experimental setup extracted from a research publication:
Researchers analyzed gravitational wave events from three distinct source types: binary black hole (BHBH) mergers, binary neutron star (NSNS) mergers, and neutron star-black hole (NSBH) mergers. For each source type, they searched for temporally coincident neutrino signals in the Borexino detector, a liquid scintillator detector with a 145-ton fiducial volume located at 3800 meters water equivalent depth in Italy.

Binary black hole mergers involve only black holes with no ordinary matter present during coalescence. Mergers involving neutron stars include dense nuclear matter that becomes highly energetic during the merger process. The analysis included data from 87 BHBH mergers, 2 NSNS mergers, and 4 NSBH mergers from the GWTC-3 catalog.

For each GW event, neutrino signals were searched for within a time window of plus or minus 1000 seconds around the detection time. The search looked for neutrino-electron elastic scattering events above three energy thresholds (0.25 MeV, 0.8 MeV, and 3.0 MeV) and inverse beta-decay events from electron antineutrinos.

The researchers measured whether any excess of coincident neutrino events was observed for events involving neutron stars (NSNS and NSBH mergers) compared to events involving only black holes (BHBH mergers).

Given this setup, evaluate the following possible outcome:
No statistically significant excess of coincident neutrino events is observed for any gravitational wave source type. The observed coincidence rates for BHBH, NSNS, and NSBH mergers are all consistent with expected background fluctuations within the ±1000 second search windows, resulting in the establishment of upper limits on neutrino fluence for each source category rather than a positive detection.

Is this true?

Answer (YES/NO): YES